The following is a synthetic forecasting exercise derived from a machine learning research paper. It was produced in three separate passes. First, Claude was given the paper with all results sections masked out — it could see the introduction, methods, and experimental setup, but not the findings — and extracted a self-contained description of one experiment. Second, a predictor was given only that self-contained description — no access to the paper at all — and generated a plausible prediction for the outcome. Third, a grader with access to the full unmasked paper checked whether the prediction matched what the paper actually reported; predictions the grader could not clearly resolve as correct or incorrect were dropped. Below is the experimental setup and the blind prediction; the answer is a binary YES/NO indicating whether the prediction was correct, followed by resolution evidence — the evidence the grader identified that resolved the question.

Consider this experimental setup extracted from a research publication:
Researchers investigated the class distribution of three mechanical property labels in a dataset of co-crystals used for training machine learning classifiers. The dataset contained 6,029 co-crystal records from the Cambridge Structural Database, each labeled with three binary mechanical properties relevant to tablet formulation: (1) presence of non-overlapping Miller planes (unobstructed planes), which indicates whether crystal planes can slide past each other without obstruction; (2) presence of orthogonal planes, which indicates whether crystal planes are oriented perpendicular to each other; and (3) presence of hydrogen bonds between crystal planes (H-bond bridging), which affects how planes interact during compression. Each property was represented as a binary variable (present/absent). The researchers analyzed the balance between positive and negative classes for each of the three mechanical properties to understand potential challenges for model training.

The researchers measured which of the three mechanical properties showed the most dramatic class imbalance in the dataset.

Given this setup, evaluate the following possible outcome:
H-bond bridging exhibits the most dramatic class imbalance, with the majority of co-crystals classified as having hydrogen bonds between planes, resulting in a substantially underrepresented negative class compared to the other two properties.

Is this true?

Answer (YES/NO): NO